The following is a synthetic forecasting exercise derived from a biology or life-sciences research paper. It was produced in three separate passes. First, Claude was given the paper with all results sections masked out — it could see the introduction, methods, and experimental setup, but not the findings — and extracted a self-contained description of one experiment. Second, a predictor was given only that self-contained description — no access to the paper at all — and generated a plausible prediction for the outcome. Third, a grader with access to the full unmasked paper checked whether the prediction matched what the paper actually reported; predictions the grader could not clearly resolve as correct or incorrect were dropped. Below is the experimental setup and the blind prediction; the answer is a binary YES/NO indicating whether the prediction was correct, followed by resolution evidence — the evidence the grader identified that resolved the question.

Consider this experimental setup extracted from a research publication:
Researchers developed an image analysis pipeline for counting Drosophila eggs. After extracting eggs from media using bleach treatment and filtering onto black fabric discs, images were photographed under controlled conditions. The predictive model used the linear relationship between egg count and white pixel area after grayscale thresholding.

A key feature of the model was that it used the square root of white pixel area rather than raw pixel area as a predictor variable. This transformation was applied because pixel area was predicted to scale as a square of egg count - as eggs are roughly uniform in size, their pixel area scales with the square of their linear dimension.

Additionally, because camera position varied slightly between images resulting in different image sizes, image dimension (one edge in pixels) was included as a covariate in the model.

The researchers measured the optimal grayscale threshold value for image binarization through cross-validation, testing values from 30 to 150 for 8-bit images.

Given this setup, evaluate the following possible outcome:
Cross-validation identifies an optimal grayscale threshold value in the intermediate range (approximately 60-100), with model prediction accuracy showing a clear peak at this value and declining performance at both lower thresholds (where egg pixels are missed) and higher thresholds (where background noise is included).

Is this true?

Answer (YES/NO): NO